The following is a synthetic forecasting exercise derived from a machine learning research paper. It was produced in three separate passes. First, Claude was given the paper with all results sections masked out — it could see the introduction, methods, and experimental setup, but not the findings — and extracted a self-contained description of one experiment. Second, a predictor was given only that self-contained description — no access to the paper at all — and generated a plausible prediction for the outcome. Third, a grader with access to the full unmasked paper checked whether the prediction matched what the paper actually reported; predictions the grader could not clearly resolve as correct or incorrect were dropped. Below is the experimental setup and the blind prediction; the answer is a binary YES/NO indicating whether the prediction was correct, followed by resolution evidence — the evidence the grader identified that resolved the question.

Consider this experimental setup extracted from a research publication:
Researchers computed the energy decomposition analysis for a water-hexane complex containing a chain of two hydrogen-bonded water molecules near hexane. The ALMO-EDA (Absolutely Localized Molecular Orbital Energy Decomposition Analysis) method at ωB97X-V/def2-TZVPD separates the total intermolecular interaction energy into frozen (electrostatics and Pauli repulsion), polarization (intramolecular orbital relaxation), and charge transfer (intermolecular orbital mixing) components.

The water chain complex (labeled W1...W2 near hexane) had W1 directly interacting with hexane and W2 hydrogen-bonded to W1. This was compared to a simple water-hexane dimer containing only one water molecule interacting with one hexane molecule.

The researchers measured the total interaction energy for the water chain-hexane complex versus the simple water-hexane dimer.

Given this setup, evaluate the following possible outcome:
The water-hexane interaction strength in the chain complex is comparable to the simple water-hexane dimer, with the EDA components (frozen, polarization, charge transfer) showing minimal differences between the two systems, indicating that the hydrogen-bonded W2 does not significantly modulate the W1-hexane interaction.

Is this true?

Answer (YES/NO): NO